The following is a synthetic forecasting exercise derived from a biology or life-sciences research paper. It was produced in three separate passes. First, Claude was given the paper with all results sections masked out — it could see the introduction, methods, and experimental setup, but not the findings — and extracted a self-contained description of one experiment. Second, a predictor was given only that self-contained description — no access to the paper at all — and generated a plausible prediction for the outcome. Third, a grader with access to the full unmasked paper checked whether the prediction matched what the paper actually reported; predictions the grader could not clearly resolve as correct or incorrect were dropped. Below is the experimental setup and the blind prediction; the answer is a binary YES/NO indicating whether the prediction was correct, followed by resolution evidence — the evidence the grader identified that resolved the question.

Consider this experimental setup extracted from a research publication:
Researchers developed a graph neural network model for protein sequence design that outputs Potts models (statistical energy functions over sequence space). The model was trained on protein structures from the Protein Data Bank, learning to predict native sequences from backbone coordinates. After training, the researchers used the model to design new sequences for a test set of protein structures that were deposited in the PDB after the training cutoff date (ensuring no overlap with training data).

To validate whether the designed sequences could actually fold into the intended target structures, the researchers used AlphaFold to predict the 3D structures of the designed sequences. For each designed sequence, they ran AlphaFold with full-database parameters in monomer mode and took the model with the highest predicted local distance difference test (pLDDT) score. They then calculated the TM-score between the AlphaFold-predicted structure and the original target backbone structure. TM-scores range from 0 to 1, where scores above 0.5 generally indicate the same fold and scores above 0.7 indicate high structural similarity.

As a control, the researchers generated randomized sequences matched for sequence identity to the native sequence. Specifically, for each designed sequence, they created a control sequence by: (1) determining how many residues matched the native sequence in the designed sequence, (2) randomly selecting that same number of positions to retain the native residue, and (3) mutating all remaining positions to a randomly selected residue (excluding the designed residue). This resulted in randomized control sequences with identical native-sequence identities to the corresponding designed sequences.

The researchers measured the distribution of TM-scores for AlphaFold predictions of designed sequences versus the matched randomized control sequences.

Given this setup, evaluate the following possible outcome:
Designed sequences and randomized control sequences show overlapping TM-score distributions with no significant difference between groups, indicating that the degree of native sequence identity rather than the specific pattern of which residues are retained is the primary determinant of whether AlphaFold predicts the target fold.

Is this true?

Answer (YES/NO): NO